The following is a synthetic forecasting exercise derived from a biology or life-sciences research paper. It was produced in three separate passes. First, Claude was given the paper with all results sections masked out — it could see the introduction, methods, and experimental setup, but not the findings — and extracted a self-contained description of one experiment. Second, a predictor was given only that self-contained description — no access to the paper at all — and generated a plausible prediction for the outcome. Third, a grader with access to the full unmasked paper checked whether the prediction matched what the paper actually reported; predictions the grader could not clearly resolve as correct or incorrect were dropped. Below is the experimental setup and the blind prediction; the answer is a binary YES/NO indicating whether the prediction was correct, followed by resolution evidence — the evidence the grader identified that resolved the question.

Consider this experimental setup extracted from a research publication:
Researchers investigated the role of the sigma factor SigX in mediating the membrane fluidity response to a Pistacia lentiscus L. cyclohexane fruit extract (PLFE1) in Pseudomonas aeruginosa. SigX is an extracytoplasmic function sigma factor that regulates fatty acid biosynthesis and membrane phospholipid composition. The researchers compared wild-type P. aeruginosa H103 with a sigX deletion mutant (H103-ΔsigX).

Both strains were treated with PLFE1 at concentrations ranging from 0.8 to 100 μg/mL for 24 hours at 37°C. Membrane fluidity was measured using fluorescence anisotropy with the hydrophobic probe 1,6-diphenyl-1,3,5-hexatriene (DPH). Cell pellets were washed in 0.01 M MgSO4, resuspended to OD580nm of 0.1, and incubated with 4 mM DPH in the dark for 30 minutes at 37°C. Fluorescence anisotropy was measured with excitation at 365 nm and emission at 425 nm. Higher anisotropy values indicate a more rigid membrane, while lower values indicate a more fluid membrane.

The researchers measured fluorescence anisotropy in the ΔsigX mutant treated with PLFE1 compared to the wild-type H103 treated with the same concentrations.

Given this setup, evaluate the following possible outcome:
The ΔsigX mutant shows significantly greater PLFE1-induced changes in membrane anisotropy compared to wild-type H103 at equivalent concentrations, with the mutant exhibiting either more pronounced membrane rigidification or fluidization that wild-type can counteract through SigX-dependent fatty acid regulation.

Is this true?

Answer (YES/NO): NO